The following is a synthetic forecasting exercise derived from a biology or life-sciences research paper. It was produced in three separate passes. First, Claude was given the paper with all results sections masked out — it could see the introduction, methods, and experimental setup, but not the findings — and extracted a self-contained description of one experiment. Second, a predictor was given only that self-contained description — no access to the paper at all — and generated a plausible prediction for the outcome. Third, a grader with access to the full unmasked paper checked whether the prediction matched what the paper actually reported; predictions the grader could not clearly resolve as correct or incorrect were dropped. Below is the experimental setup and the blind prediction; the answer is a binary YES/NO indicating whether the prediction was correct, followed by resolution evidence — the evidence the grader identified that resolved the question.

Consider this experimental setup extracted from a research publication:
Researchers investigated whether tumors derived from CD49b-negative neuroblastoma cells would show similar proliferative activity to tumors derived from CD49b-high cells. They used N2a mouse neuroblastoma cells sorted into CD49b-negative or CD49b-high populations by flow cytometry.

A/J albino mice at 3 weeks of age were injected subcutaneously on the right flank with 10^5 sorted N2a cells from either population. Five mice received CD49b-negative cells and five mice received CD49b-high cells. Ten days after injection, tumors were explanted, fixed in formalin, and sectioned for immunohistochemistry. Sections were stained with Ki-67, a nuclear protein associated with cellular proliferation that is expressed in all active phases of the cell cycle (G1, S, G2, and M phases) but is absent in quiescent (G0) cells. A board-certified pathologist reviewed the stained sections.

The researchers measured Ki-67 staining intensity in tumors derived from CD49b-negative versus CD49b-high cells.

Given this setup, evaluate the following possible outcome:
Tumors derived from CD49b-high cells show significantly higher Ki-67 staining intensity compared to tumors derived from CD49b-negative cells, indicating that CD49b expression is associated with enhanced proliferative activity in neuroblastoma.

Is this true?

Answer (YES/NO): NO